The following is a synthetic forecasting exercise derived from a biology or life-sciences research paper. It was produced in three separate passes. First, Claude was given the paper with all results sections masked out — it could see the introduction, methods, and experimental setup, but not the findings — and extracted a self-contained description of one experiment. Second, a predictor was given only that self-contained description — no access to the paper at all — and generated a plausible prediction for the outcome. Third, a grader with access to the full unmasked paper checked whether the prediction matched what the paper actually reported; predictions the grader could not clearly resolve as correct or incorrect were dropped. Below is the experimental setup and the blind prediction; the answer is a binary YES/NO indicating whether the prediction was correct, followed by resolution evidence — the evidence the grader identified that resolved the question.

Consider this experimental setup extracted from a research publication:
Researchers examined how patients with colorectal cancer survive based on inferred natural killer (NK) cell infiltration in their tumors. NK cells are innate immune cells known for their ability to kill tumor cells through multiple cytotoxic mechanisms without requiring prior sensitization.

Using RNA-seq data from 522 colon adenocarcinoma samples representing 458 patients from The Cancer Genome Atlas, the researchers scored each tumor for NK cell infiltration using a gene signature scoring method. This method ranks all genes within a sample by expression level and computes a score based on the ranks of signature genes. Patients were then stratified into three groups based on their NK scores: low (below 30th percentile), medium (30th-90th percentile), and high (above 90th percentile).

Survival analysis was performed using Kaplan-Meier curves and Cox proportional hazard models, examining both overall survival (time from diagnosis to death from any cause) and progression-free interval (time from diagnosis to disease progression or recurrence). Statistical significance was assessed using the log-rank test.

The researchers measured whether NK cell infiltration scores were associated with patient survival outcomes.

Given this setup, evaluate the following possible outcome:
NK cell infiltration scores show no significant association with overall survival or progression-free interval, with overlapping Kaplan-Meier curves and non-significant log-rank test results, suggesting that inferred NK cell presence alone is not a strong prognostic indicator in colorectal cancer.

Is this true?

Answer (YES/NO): NO